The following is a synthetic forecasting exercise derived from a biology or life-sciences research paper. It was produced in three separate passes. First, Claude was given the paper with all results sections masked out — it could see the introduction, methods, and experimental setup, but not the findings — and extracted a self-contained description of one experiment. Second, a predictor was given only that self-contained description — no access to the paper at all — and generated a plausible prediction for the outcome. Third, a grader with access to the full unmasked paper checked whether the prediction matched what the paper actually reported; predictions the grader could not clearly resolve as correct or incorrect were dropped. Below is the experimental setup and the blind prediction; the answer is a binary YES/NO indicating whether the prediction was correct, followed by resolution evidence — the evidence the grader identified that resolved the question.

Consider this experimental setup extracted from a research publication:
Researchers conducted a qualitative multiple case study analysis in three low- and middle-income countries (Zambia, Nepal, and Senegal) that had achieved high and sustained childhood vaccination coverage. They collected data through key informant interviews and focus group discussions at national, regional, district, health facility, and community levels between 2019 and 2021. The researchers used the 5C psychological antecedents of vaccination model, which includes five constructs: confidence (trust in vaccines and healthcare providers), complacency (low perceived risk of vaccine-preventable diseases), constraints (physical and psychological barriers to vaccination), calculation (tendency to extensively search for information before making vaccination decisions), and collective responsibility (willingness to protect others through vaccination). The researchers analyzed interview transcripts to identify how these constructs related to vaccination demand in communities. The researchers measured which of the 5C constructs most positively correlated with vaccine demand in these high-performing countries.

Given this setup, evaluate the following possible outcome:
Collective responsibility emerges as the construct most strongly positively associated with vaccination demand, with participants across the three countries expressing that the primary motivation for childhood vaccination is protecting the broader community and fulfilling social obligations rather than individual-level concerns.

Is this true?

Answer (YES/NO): YES